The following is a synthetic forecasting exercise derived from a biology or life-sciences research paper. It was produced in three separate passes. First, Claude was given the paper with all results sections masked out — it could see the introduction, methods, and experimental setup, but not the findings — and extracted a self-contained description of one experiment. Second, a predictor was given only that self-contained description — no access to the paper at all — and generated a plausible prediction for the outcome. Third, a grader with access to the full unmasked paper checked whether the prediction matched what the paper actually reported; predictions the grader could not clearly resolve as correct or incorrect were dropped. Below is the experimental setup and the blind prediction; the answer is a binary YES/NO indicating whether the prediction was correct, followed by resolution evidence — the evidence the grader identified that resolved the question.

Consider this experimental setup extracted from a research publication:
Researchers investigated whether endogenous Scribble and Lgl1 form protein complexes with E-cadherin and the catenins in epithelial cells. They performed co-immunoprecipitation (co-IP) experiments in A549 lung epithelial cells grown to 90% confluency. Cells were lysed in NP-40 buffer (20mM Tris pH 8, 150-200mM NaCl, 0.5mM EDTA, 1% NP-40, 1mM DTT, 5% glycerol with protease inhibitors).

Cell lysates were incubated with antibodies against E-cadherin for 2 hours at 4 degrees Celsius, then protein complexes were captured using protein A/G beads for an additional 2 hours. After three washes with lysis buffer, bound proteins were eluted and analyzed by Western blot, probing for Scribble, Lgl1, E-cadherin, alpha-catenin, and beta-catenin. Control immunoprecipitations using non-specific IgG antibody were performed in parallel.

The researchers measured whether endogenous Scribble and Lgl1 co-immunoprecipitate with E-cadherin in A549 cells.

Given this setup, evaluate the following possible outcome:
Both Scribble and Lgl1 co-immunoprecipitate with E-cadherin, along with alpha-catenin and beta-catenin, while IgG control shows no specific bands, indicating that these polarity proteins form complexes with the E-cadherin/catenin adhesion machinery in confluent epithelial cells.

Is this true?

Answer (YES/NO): NO